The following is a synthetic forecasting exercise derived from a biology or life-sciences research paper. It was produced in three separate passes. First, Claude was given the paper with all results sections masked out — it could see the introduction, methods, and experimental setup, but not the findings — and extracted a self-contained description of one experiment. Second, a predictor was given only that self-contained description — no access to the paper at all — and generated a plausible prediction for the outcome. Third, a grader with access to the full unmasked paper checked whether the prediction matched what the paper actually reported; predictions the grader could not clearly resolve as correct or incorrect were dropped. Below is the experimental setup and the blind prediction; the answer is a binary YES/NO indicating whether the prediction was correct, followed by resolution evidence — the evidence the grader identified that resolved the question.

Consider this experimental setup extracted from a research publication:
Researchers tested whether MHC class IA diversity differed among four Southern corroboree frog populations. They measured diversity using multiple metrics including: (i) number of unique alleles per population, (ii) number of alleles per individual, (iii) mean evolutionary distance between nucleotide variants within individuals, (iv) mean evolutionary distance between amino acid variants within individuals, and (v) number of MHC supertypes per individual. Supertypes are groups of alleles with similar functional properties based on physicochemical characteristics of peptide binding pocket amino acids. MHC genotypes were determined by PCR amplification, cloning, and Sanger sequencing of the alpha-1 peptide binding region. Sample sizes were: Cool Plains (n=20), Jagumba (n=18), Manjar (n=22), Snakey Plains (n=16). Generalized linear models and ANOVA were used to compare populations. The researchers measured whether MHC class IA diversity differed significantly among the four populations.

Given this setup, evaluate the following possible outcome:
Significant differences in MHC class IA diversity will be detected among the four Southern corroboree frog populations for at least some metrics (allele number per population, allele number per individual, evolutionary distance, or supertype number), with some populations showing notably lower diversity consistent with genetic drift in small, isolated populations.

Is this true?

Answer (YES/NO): NO